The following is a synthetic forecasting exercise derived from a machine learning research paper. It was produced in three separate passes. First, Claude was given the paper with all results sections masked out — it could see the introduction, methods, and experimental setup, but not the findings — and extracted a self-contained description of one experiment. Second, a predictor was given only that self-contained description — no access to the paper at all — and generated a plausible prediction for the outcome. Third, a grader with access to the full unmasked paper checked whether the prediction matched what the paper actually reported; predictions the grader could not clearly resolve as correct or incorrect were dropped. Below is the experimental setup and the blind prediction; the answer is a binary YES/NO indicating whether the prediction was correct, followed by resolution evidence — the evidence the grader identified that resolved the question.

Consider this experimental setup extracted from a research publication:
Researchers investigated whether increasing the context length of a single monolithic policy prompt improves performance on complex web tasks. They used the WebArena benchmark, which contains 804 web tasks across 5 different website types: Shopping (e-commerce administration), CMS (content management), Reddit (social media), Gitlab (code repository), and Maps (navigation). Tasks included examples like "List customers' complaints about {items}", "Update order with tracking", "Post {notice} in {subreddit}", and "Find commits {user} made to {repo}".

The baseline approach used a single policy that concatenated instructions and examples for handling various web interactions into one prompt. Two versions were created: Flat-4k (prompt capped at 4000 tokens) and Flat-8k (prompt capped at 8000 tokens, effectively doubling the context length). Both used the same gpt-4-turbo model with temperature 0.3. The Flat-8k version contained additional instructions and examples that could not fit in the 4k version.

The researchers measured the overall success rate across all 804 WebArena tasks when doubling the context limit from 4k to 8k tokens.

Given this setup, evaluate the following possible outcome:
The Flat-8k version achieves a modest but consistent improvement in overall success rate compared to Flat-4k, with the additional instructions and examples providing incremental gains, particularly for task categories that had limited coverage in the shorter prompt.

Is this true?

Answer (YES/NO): NO